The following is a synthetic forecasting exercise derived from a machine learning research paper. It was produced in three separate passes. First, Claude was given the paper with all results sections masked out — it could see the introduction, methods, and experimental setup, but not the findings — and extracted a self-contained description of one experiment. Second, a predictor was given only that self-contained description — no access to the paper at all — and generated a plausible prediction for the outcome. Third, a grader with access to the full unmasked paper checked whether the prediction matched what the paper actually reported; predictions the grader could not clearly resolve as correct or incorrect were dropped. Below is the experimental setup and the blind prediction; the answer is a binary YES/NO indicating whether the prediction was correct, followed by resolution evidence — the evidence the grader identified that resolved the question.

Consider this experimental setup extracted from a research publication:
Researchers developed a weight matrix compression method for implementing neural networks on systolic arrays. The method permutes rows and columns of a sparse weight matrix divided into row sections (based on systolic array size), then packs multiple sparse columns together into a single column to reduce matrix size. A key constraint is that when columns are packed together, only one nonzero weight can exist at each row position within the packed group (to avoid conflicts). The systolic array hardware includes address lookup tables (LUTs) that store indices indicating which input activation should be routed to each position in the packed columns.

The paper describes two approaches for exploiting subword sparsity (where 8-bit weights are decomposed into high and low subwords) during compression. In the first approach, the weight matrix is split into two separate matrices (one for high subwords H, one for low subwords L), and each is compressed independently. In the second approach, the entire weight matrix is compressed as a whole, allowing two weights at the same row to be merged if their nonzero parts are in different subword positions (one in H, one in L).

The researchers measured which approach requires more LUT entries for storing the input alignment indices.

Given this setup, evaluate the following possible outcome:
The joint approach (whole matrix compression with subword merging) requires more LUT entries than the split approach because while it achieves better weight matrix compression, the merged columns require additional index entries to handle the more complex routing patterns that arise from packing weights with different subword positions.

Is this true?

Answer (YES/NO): NO